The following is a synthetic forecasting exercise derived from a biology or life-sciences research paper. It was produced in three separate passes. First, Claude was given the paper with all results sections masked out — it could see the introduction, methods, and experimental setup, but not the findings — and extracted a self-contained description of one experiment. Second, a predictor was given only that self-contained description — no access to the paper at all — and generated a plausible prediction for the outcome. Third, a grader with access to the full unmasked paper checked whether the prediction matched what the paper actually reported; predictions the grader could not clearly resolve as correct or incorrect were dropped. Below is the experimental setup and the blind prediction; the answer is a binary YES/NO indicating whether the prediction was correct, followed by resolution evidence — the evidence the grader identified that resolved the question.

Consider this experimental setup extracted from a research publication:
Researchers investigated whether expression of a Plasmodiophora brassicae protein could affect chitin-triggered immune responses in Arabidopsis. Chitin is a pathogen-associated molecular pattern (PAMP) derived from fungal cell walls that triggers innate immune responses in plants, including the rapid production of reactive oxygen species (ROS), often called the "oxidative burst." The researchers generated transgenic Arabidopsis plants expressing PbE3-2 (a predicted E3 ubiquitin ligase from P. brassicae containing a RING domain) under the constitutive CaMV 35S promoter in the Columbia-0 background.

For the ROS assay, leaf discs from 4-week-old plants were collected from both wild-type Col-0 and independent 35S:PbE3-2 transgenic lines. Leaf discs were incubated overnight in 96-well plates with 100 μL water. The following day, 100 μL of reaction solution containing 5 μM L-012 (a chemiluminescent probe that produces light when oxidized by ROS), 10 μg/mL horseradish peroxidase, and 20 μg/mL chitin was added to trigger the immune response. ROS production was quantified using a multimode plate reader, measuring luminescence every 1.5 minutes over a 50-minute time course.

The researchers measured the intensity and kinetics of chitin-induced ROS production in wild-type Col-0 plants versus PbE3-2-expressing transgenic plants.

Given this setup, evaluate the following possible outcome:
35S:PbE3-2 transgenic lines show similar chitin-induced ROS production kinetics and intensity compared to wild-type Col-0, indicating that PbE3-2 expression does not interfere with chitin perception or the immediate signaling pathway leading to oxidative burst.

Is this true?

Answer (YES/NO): NO